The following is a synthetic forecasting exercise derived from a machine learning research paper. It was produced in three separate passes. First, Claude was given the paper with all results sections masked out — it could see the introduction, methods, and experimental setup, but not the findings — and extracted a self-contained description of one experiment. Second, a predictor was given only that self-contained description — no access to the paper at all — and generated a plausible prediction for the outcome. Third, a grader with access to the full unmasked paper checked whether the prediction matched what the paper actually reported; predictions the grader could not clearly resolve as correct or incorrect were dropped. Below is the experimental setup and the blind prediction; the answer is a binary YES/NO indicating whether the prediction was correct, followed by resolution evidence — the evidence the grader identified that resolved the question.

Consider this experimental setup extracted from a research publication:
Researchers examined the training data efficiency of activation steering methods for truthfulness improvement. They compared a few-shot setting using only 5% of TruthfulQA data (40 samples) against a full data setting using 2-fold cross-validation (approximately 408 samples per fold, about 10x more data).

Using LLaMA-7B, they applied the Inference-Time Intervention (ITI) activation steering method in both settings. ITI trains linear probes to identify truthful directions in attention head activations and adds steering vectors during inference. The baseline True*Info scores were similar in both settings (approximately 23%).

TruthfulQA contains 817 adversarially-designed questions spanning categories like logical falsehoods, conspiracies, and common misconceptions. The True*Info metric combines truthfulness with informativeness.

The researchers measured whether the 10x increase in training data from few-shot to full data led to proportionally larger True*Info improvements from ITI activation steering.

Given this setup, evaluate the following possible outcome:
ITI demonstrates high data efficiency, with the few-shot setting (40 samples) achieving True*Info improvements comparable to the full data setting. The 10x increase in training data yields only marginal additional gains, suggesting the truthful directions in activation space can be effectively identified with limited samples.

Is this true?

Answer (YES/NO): YES